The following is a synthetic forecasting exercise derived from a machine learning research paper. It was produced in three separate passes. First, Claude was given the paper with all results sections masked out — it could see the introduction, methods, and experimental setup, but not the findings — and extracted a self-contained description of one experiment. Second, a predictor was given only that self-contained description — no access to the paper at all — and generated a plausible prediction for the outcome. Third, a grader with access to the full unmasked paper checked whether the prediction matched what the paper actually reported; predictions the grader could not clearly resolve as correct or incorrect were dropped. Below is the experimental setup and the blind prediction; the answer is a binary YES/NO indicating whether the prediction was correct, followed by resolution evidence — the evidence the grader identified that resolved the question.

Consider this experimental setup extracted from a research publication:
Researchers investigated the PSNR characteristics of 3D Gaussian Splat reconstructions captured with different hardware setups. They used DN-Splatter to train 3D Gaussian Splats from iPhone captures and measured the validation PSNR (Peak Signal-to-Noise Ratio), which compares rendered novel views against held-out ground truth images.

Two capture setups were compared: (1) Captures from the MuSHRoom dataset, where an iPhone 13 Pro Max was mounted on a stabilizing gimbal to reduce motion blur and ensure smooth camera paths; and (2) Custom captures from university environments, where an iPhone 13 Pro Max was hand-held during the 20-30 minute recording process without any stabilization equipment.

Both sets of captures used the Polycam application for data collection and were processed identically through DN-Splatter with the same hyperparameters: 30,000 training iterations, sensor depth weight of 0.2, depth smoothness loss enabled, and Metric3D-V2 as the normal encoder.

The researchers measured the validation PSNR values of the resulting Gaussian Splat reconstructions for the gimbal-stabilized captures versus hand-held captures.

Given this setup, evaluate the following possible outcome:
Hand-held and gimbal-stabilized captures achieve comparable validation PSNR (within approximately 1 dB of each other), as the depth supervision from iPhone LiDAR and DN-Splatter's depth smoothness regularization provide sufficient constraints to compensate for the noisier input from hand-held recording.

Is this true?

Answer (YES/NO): NO